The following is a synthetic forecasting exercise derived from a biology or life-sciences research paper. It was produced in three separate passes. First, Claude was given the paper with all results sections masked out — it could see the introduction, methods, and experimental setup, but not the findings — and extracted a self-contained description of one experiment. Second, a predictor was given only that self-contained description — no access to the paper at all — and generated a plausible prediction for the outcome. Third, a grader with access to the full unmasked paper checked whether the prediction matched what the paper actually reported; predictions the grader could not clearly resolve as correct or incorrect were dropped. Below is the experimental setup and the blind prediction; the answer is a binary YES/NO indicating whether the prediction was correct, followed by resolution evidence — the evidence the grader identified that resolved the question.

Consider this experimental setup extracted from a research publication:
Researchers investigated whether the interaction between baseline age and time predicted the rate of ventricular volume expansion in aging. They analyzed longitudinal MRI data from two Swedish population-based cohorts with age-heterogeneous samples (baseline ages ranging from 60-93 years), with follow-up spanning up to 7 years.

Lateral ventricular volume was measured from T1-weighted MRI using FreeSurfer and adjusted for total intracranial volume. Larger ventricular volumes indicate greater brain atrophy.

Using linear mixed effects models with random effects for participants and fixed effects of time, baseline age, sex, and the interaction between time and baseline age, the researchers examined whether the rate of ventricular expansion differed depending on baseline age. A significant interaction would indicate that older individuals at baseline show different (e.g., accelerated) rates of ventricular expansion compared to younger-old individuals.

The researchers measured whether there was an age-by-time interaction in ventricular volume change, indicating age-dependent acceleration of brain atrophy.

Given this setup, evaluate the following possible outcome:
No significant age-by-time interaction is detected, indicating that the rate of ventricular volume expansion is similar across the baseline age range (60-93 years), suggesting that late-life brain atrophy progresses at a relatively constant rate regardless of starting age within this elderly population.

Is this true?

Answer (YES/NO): NO